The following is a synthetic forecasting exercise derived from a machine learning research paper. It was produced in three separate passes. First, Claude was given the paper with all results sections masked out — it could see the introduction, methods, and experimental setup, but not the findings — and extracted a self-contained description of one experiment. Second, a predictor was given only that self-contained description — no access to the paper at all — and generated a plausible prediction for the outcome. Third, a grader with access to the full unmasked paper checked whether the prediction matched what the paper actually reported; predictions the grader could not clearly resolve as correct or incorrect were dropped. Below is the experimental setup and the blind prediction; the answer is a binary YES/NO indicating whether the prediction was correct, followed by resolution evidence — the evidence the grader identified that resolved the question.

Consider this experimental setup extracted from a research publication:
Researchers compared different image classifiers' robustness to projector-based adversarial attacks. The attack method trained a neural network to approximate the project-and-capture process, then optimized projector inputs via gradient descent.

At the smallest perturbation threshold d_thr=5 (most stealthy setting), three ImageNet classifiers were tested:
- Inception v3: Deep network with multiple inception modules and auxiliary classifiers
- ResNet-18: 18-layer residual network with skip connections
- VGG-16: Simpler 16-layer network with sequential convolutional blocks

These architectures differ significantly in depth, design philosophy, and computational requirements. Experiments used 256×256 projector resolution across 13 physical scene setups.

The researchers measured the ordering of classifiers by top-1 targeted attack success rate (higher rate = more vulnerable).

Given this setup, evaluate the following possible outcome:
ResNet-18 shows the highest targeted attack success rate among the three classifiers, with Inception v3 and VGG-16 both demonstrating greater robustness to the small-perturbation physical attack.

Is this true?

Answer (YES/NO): YES